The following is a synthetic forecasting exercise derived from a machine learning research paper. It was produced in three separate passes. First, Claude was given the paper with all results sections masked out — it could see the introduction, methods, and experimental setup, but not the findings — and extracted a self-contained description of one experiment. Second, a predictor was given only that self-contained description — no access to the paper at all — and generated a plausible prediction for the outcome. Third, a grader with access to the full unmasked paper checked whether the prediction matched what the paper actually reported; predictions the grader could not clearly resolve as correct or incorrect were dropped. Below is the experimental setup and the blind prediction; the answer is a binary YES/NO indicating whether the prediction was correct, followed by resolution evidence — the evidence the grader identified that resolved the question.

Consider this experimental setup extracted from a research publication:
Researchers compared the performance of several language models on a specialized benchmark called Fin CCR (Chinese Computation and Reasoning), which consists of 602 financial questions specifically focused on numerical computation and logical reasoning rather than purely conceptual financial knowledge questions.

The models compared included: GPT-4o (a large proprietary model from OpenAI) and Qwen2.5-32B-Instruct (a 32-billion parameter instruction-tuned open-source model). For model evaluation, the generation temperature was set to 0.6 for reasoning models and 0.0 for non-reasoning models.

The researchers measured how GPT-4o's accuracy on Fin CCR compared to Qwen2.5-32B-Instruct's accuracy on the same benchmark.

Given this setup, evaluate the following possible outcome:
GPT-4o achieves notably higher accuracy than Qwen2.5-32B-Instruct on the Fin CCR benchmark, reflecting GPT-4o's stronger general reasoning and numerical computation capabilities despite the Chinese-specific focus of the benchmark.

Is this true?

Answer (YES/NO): NO